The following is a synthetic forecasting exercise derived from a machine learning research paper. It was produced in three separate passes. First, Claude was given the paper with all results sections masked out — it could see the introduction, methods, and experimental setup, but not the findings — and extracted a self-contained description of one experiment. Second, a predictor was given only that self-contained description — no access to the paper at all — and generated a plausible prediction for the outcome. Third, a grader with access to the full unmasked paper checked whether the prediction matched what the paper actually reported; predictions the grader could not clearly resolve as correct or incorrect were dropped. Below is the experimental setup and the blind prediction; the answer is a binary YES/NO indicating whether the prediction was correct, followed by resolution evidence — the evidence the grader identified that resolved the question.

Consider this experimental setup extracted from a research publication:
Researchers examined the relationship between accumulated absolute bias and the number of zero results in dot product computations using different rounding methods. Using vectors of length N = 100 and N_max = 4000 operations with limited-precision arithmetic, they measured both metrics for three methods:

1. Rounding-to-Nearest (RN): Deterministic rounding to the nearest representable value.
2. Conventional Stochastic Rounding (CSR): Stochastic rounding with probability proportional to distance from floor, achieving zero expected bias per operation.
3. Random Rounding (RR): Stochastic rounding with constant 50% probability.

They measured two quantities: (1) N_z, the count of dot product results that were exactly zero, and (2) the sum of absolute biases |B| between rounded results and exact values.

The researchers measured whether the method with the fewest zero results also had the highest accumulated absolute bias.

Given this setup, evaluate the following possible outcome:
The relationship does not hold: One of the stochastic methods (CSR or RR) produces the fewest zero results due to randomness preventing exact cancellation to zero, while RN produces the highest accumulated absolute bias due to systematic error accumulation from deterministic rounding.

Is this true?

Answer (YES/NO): NO